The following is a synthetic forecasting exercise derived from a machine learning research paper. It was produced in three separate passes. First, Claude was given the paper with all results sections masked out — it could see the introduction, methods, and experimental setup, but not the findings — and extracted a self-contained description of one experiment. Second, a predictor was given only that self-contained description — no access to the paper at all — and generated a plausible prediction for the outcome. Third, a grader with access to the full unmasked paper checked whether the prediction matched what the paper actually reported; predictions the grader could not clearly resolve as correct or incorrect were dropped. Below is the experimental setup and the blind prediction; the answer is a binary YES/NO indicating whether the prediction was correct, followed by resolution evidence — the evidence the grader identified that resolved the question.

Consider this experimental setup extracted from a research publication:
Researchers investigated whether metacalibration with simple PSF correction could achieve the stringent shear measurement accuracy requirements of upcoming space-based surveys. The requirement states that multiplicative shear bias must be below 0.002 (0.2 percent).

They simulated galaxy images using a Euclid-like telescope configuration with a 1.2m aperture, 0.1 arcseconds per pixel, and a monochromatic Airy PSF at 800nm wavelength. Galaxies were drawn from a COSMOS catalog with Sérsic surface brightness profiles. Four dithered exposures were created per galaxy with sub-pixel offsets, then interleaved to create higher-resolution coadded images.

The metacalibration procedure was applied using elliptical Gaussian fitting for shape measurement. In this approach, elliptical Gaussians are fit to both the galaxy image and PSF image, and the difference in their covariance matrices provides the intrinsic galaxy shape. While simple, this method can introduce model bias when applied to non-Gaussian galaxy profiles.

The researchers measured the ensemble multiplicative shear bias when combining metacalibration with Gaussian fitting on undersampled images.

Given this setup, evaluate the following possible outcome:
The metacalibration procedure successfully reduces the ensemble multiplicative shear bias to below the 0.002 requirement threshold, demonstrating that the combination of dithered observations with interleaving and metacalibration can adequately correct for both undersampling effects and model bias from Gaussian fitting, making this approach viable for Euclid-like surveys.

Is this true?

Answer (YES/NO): NO